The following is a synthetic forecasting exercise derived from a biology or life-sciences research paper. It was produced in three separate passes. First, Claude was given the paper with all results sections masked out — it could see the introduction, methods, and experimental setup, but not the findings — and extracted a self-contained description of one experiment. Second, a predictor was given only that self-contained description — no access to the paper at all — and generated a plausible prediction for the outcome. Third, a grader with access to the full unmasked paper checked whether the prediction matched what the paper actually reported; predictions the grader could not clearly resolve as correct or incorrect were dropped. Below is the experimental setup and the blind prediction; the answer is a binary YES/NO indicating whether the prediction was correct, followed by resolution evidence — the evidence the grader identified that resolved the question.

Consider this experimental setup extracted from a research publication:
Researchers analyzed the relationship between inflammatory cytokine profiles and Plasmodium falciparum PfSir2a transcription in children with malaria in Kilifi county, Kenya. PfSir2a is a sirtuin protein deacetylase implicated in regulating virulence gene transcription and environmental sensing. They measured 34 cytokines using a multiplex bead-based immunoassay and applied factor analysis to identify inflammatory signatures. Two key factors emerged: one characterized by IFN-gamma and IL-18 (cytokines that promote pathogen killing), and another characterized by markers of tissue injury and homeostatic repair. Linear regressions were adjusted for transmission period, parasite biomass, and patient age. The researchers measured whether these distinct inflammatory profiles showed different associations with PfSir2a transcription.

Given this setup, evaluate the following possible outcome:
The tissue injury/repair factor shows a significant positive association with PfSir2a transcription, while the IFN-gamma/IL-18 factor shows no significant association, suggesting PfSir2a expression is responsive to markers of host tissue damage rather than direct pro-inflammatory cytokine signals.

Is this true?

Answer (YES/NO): YES